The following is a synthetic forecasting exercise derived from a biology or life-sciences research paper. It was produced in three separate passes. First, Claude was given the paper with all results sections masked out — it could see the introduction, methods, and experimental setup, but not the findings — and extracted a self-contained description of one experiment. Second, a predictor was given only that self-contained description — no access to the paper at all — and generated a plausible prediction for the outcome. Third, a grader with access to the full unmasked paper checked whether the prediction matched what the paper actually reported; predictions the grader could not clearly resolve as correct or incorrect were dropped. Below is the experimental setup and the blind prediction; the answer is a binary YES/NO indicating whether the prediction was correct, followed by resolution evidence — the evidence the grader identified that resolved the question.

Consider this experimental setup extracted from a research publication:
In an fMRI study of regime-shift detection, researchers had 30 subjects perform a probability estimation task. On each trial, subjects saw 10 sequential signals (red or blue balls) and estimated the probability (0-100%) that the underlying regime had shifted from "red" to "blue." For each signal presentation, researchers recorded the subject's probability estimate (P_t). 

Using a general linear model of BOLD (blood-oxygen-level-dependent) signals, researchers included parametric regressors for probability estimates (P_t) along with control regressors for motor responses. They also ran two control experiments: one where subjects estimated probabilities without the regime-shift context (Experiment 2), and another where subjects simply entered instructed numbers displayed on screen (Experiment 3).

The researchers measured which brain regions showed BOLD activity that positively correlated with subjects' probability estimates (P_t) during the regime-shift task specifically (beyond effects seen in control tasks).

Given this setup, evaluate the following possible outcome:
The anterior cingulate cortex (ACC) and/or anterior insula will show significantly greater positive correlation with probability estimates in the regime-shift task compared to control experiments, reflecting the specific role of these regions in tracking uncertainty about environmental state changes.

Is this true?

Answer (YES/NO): NO